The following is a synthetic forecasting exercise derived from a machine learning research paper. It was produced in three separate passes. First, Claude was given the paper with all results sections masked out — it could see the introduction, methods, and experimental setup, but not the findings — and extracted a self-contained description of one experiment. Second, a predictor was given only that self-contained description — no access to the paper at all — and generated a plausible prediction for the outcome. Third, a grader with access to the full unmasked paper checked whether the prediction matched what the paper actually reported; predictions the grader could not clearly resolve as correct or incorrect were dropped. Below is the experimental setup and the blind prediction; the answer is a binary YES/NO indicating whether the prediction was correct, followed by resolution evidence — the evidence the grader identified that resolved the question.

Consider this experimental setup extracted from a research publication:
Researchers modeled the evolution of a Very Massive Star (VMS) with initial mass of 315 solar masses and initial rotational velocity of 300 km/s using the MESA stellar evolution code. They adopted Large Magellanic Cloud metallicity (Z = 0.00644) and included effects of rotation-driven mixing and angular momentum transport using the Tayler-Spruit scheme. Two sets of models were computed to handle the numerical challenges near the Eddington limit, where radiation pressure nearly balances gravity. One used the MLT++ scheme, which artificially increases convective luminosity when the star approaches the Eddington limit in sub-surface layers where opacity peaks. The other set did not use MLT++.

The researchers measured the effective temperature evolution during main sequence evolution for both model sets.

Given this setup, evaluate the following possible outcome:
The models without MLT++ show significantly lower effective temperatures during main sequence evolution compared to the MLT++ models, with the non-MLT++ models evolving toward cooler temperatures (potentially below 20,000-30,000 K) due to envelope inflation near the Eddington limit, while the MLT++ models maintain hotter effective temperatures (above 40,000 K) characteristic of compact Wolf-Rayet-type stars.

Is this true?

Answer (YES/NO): NO